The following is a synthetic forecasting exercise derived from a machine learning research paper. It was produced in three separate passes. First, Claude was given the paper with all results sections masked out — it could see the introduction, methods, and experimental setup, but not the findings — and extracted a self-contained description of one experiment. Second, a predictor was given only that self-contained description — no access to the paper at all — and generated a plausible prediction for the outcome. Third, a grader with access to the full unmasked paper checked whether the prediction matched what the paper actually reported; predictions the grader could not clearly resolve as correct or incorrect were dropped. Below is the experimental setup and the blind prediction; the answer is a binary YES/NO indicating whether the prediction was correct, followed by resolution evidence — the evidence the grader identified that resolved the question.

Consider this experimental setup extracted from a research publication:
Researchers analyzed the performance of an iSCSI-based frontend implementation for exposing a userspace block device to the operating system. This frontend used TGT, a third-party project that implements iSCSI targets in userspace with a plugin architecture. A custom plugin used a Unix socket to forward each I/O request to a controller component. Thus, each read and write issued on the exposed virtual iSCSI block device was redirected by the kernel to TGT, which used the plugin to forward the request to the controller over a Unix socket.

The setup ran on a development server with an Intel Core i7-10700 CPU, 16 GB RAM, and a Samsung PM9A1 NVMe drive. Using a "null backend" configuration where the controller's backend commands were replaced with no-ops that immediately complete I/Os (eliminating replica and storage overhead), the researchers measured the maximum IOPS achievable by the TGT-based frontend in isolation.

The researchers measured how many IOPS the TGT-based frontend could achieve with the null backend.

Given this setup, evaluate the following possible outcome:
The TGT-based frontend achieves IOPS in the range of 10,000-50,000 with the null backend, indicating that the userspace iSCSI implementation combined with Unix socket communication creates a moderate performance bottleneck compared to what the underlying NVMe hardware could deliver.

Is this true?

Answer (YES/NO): NO